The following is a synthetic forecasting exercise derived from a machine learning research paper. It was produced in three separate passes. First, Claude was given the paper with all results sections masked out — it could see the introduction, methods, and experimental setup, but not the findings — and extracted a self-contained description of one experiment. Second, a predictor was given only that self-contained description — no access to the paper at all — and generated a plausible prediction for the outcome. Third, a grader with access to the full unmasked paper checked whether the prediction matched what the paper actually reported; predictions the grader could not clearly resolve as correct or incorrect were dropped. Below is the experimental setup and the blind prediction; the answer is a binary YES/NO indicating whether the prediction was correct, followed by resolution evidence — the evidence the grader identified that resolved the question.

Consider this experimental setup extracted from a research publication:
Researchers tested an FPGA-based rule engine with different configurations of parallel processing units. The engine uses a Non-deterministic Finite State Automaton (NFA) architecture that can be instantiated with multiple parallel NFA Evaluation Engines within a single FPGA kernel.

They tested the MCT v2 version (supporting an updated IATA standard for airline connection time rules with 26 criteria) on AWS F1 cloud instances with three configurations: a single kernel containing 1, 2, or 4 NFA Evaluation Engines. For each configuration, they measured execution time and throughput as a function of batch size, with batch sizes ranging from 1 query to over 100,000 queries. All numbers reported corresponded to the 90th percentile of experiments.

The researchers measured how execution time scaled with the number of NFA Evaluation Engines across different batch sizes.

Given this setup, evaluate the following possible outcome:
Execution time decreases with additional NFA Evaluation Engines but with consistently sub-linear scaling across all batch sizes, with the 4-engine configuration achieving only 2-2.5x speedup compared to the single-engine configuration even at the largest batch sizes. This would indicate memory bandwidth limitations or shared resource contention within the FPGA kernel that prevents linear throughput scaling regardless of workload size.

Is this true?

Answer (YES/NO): NO